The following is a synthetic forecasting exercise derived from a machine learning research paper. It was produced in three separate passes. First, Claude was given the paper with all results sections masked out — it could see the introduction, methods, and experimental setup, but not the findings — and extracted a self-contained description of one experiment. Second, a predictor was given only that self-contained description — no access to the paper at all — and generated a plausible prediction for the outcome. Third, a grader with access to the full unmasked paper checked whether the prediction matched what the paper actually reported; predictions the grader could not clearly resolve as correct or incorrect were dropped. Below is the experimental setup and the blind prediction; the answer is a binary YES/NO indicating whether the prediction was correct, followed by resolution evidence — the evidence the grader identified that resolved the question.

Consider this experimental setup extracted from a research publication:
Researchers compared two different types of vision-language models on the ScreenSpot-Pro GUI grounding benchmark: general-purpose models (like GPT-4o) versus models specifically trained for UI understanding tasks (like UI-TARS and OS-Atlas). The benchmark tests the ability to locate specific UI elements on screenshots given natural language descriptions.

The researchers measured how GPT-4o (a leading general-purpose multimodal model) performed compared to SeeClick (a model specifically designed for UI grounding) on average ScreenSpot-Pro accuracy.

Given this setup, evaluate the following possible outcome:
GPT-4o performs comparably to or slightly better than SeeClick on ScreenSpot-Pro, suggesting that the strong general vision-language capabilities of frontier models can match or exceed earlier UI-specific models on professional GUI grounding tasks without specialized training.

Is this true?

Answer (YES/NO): NO